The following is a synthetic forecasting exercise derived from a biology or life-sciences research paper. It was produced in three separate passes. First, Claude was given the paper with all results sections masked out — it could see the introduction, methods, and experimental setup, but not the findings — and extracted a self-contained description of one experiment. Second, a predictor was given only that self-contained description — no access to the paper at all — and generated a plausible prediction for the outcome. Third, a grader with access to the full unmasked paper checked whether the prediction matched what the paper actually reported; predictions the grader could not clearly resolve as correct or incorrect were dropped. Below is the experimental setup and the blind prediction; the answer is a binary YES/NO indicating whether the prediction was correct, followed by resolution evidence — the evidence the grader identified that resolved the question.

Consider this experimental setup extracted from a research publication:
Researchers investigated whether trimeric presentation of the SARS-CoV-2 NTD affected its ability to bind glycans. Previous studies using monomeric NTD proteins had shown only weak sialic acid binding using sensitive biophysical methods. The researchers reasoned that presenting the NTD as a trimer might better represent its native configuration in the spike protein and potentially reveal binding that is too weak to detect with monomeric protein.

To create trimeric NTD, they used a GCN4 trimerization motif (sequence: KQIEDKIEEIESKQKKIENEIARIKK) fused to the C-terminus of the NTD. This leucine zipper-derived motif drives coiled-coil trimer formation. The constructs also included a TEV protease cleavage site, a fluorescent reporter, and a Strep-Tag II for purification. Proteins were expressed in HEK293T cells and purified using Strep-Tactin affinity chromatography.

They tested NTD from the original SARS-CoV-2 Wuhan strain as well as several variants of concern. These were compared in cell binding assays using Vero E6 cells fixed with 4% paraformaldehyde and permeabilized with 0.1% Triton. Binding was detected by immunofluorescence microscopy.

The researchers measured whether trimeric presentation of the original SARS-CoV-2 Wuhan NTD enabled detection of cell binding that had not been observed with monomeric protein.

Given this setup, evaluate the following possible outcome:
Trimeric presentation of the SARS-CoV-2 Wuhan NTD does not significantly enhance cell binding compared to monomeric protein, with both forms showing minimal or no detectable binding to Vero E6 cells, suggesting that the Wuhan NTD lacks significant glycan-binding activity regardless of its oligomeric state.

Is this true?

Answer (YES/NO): YES